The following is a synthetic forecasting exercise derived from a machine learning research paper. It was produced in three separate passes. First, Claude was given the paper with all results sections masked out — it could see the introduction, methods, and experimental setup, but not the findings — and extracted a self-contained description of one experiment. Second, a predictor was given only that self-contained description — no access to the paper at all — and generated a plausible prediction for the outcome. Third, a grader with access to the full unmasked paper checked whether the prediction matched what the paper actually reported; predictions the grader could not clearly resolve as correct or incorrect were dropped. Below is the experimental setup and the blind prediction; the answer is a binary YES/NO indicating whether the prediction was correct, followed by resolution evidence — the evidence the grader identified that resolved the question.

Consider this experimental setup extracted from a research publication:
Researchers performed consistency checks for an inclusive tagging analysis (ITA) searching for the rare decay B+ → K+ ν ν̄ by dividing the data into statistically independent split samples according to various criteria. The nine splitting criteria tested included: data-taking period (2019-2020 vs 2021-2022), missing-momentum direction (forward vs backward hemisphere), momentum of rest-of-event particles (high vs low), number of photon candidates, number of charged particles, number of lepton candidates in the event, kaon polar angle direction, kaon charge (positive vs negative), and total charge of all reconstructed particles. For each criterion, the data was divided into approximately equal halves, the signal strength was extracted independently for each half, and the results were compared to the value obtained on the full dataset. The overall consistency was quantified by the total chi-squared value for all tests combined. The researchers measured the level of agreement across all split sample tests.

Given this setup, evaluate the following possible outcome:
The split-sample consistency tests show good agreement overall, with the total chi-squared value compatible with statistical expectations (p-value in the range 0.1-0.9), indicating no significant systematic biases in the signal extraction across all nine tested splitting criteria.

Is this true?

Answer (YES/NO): NO